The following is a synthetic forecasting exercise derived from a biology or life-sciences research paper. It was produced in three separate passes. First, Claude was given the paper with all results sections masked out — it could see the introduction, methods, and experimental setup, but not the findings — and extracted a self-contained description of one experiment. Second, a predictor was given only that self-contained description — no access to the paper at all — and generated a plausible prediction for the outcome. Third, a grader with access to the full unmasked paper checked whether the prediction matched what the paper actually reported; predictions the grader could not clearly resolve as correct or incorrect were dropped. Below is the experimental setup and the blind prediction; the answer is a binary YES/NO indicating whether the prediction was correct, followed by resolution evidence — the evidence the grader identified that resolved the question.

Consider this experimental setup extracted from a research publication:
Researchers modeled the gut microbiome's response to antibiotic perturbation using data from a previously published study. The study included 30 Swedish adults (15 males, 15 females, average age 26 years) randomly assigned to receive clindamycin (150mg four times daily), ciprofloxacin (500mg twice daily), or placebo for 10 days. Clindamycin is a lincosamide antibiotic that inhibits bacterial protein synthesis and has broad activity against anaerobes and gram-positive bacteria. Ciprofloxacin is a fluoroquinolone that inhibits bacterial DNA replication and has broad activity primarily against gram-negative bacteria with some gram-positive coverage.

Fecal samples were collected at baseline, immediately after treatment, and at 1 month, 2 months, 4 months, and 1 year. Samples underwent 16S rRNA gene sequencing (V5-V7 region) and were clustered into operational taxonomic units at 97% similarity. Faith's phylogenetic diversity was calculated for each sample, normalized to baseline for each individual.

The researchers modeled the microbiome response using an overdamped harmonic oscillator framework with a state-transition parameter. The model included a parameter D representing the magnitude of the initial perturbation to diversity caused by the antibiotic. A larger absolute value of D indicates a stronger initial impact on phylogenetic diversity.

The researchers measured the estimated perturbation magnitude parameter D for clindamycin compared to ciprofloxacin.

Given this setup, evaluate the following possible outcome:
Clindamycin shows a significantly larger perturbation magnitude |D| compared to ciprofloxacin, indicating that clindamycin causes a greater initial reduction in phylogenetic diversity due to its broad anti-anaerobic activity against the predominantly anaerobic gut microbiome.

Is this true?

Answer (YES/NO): NO